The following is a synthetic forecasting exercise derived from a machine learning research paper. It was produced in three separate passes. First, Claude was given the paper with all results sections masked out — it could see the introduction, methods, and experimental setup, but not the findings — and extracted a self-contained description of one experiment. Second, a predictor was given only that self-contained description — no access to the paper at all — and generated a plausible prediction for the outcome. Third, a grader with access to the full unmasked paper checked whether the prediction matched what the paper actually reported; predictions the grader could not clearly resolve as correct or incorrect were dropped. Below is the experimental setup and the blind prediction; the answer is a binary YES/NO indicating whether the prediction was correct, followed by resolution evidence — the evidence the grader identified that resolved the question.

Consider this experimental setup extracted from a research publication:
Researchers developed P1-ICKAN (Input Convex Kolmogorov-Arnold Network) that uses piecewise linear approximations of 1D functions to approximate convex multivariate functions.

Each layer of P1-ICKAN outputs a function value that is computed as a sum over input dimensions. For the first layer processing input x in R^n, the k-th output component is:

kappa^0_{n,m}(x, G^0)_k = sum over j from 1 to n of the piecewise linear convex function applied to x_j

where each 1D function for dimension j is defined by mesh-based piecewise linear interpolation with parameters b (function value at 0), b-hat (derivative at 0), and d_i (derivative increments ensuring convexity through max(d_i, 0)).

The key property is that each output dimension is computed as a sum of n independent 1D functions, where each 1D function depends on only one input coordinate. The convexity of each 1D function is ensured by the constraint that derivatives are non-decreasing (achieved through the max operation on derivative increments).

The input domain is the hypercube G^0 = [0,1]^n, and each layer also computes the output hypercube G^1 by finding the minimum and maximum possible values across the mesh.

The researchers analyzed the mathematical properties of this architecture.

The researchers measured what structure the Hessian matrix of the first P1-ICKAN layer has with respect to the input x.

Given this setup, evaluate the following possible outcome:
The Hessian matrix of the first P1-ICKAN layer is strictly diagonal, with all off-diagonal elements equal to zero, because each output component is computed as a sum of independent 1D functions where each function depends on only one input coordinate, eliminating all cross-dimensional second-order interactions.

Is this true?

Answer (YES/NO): YES